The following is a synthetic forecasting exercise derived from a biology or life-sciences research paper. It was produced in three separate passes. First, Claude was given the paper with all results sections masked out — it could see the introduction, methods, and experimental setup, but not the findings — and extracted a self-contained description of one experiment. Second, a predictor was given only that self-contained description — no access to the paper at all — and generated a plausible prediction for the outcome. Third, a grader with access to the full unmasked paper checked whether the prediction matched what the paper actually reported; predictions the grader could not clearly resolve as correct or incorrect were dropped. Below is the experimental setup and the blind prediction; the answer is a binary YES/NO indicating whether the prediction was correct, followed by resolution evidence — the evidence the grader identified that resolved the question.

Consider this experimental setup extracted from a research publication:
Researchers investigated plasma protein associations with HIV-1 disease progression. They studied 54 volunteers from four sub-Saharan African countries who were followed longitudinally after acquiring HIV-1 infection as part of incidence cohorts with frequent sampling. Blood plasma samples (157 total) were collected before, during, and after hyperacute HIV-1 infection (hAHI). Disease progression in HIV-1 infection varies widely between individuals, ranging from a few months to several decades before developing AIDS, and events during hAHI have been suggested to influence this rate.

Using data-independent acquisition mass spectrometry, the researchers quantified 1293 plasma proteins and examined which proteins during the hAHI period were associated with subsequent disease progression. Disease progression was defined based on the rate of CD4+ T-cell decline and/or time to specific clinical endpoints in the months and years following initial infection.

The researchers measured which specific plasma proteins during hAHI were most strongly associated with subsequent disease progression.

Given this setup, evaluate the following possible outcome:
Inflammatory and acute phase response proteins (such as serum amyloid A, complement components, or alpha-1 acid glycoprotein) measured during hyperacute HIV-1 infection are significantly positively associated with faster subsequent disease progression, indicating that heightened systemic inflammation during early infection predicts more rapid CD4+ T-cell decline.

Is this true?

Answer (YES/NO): NO